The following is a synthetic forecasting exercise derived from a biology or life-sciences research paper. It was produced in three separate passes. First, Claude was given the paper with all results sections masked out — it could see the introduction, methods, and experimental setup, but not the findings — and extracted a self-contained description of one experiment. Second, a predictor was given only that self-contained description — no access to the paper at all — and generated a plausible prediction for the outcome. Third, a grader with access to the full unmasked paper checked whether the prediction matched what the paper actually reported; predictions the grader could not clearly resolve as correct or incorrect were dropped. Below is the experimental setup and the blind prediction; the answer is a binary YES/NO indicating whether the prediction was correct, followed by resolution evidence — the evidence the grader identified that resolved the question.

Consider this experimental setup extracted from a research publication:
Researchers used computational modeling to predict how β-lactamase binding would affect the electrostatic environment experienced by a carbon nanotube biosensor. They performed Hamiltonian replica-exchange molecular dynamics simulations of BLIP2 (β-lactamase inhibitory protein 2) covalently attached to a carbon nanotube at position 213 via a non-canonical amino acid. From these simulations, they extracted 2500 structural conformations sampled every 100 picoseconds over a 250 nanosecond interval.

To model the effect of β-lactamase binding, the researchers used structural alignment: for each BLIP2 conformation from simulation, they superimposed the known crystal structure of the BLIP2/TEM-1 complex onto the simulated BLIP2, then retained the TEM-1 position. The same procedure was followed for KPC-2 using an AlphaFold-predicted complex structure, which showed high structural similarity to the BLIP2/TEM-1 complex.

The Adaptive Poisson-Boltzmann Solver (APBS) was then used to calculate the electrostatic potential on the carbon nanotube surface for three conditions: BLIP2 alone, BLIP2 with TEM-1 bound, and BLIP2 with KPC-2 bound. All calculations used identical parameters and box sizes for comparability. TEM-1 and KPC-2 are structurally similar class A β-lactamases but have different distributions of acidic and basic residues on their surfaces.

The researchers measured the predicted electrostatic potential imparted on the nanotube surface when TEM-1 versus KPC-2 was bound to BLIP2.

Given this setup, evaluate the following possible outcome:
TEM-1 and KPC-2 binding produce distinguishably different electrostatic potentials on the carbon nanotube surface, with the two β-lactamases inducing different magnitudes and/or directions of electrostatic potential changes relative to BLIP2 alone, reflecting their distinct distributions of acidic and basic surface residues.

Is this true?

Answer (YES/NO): YES